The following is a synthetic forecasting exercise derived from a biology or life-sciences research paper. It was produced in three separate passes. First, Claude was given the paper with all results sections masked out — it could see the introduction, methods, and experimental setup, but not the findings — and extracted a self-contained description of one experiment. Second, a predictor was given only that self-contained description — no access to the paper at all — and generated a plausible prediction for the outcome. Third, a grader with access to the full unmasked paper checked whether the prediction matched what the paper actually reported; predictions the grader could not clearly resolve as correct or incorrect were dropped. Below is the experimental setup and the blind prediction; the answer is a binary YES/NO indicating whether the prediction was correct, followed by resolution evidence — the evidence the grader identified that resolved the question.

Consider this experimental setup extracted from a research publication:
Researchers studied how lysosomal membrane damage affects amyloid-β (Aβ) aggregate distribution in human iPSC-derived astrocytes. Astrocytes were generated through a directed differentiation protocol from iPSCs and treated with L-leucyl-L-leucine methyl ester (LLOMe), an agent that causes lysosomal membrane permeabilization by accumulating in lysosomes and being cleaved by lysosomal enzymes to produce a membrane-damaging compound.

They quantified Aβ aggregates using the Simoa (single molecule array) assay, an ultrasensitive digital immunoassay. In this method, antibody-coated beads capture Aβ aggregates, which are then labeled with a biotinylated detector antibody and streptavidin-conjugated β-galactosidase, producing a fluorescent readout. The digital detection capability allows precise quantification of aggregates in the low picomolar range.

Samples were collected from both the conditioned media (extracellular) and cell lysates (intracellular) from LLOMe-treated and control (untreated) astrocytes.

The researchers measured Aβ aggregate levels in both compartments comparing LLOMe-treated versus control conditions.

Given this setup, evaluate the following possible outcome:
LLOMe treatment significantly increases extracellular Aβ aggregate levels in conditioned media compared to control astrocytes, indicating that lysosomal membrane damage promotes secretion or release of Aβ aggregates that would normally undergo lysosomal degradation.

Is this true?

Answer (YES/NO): YES